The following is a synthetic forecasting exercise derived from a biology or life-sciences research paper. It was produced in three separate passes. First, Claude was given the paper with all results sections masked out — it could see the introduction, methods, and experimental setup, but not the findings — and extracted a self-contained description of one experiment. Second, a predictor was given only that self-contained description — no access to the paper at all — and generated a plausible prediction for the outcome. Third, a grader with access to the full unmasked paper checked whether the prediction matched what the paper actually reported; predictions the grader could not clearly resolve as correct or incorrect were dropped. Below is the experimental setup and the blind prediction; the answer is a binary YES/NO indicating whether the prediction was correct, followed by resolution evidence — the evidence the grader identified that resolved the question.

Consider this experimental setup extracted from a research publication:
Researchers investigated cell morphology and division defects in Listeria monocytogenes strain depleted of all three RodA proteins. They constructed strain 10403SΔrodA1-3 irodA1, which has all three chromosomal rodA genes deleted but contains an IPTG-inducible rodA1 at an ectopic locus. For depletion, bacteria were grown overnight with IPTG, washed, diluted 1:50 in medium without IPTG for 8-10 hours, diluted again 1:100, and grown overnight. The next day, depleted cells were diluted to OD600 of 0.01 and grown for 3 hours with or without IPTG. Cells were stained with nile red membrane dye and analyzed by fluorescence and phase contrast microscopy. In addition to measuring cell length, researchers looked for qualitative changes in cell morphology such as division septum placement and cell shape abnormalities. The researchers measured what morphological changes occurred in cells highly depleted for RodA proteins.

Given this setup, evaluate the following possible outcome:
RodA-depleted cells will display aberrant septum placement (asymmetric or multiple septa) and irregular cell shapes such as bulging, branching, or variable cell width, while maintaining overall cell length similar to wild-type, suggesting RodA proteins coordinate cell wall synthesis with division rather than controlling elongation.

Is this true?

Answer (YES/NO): NO